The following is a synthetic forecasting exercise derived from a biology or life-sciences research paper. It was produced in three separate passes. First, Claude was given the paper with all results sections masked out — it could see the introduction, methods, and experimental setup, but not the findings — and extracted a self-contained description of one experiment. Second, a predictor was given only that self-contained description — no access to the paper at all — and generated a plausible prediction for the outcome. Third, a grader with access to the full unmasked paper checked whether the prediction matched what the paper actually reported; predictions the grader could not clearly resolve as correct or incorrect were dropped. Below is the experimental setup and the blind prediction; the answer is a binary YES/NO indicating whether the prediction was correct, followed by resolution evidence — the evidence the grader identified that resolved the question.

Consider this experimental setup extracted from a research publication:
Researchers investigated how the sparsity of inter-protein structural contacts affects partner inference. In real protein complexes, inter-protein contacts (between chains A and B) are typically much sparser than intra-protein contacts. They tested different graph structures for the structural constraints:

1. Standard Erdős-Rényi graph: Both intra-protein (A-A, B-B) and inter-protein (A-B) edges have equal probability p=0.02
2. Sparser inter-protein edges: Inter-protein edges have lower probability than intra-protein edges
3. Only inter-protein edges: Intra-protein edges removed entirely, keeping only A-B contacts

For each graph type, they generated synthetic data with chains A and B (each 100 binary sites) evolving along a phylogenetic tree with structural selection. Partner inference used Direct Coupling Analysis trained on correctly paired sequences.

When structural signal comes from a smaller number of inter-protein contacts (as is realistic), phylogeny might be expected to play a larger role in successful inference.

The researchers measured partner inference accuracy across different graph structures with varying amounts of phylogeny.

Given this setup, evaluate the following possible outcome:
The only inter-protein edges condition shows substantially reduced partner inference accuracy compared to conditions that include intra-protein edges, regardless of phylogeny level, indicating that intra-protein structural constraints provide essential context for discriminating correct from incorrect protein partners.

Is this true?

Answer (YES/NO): NO